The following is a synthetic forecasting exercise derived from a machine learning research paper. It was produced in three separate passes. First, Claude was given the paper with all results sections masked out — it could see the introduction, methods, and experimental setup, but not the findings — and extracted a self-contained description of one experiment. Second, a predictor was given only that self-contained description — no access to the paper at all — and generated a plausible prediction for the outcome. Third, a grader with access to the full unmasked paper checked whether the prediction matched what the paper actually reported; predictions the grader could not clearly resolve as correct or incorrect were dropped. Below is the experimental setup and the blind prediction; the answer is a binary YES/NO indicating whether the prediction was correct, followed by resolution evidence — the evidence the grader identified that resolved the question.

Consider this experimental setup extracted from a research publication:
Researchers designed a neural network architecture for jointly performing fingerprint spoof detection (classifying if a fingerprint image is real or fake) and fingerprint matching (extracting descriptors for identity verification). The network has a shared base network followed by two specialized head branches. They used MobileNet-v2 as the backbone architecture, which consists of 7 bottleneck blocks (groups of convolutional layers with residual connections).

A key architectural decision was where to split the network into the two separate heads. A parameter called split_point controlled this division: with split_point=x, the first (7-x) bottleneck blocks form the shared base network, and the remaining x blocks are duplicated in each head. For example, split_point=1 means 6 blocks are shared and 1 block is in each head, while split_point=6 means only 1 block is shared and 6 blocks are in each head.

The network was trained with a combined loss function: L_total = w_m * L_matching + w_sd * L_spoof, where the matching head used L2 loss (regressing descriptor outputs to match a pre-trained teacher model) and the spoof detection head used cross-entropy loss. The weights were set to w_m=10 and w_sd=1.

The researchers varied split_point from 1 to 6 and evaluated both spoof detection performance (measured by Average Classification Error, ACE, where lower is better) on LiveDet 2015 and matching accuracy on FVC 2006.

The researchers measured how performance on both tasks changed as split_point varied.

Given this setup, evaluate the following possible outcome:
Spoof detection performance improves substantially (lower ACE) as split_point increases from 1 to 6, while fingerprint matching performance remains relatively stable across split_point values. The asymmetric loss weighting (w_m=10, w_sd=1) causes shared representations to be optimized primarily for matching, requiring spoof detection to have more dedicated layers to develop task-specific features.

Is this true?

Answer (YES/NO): NO